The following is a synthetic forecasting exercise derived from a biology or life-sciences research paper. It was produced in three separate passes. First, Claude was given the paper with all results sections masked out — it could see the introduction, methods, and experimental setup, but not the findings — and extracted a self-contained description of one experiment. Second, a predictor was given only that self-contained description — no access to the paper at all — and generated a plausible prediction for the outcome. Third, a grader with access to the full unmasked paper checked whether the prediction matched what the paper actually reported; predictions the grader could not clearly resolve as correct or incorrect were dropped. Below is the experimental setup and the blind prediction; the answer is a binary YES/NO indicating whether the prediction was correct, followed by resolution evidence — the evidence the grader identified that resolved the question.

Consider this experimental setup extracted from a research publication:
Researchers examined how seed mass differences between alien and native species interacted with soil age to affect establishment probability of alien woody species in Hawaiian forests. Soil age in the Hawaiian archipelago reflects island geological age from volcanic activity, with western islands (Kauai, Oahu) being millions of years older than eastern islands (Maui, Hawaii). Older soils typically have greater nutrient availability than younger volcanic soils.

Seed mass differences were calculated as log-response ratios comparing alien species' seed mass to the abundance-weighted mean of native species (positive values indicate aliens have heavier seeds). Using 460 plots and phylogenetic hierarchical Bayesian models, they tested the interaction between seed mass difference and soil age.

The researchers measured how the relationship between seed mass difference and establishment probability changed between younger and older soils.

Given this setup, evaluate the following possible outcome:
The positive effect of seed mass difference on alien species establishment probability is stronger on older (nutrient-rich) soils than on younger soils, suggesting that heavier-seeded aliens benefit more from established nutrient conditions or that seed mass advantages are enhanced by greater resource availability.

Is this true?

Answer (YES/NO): YES